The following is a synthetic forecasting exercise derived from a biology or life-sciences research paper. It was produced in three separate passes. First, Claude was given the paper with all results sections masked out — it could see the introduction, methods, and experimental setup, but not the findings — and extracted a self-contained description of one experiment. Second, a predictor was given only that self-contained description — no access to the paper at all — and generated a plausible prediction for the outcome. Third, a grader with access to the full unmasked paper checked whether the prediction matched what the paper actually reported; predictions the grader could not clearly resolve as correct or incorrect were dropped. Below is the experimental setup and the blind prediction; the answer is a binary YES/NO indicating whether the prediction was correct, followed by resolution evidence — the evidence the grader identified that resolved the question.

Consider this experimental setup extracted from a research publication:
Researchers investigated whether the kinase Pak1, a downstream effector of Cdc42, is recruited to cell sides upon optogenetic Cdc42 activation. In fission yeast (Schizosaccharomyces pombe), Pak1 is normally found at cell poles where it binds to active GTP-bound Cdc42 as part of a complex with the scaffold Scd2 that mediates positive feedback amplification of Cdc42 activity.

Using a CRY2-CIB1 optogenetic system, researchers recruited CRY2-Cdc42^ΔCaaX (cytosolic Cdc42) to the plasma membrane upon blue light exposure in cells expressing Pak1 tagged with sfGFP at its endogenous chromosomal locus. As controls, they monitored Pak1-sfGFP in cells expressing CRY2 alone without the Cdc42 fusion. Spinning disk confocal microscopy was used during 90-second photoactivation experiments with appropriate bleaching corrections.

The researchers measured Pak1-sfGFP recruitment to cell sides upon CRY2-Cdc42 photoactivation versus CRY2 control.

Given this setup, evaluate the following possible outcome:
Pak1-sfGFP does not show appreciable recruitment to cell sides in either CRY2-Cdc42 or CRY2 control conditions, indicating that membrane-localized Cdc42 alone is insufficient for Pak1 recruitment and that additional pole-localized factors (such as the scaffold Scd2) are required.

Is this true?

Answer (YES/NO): NO